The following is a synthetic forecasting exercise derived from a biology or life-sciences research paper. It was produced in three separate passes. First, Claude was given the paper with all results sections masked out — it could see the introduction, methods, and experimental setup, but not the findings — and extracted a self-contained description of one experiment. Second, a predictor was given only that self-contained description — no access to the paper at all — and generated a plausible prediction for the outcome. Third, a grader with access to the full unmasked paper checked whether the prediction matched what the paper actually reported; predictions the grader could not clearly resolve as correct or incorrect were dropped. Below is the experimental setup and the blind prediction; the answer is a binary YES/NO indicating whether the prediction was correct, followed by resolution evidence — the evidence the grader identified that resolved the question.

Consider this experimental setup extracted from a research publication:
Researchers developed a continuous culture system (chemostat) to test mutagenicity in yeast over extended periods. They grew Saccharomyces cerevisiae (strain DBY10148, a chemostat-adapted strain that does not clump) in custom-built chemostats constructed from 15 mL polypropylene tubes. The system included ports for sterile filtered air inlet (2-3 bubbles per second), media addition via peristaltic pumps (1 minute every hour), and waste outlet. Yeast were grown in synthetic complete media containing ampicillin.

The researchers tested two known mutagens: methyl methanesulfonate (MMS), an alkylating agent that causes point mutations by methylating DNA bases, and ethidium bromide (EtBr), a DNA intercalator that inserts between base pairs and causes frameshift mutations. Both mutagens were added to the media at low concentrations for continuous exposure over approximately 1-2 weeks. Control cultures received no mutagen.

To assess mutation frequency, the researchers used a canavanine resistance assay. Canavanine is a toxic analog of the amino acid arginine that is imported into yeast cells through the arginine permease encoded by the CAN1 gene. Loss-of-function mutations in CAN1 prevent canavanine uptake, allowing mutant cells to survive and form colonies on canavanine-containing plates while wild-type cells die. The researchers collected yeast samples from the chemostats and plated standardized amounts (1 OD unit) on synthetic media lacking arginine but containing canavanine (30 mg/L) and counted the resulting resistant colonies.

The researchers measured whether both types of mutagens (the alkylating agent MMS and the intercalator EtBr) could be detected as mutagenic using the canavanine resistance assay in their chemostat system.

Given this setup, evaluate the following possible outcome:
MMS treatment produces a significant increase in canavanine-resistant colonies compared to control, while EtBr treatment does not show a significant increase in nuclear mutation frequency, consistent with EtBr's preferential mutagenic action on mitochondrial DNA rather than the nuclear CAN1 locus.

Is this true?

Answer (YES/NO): NO